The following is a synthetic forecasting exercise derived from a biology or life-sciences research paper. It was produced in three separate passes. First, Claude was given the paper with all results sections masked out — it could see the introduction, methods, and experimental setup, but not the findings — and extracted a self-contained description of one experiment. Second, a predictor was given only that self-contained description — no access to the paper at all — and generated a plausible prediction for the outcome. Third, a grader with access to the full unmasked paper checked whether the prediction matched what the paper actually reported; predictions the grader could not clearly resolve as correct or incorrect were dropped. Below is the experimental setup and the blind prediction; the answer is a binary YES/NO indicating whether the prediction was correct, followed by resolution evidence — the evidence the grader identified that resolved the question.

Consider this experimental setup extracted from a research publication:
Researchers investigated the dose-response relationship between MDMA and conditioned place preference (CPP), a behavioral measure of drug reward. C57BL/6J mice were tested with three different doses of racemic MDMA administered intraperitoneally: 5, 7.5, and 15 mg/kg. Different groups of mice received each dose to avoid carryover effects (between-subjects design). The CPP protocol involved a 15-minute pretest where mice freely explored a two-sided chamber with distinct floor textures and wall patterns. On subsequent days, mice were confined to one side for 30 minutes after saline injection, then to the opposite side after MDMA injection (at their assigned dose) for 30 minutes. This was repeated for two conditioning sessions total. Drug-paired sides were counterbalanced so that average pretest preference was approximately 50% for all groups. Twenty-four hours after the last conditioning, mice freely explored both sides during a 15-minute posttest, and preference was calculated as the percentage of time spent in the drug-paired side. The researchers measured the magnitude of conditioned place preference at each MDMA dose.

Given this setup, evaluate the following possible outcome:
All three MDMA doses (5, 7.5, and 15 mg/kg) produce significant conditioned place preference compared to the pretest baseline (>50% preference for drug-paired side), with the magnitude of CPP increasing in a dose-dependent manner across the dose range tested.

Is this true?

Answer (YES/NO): NO